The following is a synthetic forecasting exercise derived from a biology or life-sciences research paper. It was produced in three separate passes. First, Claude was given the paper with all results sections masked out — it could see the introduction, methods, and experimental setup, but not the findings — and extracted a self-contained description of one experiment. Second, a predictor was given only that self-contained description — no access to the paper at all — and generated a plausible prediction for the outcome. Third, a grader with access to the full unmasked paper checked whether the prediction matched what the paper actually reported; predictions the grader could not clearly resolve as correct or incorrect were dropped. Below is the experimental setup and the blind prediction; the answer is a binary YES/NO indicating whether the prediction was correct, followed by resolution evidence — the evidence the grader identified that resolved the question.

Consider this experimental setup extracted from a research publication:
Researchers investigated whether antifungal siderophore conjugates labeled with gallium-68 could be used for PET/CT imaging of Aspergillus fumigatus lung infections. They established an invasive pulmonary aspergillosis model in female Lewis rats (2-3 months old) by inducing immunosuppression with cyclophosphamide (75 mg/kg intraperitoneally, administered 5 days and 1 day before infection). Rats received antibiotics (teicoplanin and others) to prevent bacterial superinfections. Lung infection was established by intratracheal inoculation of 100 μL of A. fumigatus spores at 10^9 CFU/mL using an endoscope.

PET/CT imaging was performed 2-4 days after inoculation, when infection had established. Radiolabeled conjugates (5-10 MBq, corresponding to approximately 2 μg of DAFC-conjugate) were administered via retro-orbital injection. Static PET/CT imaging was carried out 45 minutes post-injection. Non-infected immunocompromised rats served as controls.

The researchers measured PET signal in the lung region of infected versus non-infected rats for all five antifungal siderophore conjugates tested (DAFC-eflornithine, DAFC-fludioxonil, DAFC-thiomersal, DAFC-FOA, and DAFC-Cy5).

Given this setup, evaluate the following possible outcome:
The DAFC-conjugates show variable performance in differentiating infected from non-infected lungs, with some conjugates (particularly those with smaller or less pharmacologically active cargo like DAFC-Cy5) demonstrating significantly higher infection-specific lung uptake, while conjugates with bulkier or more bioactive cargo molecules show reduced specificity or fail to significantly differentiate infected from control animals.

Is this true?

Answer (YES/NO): NO